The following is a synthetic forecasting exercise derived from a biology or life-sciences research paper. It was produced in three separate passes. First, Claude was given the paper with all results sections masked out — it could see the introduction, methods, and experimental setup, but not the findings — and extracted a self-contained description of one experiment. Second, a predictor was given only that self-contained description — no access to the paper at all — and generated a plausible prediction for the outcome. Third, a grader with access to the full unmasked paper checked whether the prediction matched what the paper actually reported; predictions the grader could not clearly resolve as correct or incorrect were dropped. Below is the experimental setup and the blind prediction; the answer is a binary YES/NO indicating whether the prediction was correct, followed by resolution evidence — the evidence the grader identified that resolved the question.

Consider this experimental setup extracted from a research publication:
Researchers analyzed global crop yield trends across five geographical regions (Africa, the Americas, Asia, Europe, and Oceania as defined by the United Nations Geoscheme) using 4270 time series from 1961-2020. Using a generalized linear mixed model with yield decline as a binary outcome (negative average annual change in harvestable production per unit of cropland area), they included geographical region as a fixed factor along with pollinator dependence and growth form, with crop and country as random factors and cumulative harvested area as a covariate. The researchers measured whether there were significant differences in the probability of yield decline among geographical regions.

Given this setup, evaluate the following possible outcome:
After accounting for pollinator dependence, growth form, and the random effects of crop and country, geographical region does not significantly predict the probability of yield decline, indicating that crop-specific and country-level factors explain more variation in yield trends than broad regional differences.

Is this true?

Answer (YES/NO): NO